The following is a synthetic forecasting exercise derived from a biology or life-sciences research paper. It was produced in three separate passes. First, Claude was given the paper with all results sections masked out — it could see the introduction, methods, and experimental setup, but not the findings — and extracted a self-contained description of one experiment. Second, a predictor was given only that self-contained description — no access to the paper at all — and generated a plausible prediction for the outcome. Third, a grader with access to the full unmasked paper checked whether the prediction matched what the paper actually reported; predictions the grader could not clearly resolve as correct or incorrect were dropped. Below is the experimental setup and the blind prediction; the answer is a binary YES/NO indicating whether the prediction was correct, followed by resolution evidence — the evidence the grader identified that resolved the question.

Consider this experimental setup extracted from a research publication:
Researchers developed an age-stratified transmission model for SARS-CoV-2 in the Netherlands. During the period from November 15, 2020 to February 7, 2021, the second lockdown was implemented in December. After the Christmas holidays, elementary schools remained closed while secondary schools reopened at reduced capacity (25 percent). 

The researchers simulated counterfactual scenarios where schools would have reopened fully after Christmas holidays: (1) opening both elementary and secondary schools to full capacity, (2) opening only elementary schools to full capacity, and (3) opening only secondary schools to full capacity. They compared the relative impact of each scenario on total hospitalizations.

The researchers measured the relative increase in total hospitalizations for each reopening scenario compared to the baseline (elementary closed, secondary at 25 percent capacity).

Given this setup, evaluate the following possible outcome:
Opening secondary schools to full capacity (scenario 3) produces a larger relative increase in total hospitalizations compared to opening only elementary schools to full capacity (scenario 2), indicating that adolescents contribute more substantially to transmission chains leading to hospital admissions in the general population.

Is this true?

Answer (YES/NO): NO